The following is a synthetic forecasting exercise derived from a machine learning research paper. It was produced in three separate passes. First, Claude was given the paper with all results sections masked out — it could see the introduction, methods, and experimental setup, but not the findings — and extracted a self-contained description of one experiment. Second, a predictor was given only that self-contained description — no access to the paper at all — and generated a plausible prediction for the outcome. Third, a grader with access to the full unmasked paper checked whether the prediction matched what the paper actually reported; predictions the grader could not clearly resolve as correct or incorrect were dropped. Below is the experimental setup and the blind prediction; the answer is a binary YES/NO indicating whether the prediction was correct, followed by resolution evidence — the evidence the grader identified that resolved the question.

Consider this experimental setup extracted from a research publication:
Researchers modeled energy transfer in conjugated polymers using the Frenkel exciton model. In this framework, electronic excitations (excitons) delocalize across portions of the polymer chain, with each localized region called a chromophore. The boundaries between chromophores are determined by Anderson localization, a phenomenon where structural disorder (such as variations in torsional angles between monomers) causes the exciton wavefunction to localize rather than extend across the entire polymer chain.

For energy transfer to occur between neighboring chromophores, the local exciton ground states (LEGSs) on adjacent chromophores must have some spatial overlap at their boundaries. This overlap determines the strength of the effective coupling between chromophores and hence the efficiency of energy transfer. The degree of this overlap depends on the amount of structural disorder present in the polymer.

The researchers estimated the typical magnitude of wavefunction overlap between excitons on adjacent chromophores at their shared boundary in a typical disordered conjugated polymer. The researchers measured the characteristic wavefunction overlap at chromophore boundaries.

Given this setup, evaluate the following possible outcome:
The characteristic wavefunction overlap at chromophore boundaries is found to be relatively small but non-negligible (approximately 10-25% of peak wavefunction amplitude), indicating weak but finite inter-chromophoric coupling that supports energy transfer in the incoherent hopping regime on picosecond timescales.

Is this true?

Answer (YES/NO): NO